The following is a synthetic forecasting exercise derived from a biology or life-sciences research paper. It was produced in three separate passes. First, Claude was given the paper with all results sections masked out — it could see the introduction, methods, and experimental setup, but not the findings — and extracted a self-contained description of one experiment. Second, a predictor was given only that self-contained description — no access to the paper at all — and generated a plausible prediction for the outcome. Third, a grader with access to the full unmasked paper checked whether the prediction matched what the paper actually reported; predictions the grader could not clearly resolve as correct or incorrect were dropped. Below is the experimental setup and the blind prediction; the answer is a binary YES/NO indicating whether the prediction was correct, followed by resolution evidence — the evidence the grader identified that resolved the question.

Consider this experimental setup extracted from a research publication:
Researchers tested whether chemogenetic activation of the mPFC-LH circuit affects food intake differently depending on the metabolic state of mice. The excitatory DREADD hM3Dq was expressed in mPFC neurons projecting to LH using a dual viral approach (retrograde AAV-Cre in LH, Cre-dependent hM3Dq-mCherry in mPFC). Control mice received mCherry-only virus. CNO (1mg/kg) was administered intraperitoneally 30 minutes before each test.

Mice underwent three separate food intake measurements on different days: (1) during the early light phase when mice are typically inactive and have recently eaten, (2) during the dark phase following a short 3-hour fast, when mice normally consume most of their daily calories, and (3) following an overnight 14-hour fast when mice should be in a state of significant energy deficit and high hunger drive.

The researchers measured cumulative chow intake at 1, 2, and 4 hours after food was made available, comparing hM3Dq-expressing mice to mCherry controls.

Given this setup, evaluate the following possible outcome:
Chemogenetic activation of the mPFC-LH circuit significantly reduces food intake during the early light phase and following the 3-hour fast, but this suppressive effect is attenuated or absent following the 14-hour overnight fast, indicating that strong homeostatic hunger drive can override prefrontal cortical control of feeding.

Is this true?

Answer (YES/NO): NO